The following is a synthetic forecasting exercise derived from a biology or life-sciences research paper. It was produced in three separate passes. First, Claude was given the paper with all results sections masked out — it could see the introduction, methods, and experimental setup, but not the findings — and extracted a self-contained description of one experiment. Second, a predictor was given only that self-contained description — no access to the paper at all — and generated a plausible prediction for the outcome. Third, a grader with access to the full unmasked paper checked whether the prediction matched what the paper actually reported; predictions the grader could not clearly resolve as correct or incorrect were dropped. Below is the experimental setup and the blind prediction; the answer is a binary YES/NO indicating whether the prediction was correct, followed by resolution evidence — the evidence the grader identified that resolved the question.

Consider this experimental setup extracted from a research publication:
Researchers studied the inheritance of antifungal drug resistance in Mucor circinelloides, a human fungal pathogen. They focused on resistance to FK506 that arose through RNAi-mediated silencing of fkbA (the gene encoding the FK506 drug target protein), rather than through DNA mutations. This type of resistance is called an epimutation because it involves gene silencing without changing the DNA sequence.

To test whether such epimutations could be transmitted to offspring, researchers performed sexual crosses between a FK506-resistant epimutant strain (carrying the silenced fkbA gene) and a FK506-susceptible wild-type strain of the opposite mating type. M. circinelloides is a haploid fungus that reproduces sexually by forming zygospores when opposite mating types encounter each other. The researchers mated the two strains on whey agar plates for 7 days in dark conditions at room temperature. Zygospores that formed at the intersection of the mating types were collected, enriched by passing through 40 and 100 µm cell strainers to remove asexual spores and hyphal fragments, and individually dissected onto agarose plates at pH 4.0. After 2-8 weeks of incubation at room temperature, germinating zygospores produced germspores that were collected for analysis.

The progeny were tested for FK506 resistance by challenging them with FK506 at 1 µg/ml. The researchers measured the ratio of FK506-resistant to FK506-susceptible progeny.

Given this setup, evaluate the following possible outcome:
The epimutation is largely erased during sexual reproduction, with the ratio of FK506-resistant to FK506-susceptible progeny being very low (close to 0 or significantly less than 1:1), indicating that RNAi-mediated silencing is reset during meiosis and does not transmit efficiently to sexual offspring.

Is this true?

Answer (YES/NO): NO